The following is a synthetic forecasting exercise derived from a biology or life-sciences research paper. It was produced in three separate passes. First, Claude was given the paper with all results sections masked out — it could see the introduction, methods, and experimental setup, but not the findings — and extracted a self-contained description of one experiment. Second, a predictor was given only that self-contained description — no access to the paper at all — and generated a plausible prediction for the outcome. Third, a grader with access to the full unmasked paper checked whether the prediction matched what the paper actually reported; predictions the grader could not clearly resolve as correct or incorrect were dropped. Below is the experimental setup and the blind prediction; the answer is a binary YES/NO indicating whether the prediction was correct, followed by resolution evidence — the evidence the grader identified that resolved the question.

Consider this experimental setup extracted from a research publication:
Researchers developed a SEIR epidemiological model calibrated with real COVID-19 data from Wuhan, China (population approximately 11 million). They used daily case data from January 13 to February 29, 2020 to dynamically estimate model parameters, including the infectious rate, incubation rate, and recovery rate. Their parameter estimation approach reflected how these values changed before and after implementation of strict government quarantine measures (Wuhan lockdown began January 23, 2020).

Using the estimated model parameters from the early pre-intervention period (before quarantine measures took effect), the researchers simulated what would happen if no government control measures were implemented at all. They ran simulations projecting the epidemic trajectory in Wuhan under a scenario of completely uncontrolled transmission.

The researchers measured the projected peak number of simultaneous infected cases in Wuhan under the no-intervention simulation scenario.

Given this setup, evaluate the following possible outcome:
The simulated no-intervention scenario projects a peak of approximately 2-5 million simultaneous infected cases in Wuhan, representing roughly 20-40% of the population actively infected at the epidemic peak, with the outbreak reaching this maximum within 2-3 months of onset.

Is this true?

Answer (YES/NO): NO